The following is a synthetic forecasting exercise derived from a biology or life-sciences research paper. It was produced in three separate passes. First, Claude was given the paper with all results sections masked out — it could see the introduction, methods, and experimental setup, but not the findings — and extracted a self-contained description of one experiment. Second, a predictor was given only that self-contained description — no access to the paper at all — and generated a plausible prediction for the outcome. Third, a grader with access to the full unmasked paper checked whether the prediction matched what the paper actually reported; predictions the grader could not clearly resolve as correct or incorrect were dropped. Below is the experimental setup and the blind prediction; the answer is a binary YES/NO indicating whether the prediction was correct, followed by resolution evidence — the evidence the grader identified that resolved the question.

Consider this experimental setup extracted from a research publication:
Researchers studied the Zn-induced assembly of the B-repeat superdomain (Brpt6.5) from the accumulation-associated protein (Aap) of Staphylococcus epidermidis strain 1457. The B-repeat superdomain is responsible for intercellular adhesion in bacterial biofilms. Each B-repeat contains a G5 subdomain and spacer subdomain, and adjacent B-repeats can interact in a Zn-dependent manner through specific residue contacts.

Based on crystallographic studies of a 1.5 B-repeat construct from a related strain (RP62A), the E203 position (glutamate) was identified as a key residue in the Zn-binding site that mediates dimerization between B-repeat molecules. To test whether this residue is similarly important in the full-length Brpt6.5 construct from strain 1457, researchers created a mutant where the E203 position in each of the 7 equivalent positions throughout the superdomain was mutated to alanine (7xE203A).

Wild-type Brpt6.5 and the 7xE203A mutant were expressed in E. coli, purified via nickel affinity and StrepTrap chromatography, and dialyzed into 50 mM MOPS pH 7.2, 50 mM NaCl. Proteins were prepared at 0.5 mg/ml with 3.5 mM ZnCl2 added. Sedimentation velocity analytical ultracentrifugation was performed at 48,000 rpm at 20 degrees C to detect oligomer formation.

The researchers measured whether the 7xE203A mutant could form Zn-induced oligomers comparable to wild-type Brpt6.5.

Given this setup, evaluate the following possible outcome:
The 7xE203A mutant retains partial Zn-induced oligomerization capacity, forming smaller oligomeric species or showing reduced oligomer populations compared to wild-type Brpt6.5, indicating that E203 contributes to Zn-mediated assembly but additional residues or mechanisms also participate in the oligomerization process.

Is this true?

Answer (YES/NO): NO